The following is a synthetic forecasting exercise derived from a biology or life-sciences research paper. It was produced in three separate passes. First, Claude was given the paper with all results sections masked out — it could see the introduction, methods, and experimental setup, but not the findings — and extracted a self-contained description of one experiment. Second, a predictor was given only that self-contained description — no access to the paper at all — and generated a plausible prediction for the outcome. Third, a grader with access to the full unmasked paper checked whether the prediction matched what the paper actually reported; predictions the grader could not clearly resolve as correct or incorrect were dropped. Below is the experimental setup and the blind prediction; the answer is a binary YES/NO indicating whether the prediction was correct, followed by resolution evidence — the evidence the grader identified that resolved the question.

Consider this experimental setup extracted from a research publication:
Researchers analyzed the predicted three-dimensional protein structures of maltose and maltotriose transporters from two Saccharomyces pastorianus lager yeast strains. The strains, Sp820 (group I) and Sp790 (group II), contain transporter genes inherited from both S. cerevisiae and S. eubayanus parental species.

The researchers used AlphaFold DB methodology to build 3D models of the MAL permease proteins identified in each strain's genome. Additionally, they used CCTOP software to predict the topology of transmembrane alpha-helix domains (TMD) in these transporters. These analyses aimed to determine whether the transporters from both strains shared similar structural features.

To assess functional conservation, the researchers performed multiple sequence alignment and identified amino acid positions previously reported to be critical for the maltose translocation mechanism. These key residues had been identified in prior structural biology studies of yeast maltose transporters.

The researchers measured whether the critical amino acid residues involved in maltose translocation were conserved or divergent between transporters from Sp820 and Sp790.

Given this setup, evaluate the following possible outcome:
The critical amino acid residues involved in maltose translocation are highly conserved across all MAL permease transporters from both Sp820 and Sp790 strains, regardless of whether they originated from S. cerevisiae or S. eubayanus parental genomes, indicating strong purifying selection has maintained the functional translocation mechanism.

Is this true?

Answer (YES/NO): NO